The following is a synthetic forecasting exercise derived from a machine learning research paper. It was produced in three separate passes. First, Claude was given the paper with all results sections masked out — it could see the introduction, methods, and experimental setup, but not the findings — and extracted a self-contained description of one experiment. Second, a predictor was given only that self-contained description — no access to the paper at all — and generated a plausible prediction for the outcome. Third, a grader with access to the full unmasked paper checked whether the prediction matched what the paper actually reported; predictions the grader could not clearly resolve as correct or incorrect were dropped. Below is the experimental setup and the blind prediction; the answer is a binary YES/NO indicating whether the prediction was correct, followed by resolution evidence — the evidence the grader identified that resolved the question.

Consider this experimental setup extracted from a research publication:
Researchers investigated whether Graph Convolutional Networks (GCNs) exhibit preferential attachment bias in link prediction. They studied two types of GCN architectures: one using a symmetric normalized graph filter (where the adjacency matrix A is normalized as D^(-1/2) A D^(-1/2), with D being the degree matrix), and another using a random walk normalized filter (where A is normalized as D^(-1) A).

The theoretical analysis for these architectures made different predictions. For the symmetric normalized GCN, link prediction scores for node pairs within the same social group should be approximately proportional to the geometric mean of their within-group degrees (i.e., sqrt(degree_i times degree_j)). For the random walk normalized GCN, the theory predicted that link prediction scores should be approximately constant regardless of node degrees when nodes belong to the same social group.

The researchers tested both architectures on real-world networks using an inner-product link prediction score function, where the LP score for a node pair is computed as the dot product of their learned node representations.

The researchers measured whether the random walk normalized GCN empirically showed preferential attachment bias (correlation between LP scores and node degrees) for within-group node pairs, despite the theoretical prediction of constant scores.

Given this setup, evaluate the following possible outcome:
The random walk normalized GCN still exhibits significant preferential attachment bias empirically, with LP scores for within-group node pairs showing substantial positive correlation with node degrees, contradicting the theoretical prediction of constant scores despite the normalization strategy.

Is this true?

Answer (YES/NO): NO